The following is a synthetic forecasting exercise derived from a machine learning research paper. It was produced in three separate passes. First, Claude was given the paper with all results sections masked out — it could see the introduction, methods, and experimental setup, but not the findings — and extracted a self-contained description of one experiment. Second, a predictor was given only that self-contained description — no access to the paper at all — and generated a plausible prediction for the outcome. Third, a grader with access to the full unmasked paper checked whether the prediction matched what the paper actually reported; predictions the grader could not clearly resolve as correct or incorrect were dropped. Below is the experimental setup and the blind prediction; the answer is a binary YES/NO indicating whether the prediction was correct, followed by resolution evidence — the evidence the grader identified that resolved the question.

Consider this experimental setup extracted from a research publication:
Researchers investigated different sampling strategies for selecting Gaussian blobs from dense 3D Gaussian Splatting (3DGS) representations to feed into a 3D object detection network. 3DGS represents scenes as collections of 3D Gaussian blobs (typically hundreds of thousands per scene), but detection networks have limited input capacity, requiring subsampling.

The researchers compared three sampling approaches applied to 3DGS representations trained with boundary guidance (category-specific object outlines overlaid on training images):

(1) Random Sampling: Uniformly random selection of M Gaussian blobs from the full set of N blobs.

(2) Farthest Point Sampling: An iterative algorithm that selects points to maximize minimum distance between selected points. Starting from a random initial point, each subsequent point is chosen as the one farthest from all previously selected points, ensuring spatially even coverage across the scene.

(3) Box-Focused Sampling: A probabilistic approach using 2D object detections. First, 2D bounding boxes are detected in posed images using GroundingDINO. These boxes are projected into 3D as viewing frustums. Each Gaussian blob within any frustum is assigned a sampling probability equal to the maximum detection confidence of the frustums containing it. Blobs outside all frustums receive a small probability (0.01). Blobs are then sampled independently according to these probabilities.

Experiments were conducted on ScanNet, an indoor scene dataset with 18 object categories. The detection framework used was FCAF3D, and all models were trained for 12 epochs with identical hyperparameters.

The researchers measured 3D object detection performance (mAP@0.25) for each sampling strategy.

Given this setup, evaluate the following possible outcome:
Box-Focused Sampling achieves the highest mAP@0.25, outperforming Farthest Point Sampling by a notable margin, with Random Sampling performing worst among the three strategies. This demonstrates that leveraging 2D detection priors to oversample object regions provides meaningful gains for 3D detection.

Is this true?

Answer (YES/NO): YES